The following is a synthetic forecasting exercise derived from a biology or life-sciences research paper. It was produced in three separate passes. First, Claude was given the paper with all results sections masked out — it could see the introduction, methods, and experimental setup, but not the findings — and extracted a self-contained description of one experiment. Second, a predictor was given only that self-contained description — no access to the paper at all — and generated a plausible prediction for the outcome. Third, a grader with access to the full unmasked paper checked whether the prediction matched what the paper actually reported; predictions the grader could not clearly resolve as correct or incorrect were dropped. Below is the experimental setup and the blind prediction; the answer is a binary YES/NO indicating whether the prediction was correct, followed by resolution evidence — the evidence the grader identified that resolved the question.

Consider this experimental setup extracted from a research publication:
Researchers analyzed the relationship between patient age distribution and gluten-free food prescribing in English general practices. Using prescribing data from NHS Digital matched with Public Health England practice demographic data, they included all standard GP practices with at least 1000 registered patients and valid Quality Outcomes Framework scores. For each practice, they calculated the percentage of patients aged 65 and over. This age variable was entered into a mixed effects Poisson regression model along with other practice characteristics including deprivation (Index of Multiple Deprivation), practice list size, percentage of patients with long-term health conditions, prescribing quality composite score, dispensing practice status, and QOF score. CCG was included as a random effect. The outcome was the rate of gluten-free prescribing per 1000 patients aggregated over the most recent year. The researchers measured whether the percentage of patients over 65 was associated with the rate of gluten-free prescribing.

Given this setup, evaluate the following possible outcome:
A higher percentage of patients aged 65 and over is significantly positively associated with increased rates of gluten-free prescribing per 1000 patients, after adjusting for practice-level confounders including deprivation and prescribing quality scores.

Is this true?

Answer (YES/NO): YES